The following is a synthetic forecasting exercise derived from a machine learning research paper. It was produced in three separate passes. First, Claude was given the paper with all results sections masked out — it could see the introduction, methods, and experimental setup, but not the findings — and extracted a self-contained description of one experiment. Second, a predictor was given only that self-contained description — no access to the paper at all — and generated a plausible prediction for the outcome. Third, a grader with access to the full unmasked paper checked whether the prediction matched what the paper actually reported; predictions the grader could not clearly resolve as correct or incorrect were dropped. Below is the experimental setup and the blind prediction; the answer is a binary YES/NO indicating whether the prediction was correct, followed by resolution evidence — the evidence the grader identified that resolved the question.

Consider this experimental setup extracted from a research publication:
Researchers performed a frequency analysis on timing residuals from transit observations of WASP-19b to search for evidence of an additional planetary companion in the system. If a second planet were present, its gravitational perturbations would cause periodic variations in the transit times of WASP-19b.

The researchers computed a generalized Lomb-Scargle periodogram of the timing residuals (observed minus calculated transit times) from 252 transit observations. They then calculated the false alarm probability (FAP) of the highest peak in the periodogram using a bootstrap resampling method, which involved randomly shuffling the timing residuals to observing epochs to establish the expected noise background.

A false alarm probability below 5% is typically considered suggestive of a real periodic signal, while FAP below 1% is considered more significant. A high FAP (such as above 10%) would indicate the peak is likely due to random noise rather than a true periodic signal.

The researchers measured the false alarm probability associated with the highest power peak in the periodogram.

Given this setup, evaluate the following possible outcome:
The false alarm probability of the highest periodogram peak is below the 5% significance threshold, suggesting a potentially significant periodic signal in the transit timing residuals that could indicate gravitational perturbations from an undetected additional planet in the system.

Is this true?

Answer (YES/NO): NO